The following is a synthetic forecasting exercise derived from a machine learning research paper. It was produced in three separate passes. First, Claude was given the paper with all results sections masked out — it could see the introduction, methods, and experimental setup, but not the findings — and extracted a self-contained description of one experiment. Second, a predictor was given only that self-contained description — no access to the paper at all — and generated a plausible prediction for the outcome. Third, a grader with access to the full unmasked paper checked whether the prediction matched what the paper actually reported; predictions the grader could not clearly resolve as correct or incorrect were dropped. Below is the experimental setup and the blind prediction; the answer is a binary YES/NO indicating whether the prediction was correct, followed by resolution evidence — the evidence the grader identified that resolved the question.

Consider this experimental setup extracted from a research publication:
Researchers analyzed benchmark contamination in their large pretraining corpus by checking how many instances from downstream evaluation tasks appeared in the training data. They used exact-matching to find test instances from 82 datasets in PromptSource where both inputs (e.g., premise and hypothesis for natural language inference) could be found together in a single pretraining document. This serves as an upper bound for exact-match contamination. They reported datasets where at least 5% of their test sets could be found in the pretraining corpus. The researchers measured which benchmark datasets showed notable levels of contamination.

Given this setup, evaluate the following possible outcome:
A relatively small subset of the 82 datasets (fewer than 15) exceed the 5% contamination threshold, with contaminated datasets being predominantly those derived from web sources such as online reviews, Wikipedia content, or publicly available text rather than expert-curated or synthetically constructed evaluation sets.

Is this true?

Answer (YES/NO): NO